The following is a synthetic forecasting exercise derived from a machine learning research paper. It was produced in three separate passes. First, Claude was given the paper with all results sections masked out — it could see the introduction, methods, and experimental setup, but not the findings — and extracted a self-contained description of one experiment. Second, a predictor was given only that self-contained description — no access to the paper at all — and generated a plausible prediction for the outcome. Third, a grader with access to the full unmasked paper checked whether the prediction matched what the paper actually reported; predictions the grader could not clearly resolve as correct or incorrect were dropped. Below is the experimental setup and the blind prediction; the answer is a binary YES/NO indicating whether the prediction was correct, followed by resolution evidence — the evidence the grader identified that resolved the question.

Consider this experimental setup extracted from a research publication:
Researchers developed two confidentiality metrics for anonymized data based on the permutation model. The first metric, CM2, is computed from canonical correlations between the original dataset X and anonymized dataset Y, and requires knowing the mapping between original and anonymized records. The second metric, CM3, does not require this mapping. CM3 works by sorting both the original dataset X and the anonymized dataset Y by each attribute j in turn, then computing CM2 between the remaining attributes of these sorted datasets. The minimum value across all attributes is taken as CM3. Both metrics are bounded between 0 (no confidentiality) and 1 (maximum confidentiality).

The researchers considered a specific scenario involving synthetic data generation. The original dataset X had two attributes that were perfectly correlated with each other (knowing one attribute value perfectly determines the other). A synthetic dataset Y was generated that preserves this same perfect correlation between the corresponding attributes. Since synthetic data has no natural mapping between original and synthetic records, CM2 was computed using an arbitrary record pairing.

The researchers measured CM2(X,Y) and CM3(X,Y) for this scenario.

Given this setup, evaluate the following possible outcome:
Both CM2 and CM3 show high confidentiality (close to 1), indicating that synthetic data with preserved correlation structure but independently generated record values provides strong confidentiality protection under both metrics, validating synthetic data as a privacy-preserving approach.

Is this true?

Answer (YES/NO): NO